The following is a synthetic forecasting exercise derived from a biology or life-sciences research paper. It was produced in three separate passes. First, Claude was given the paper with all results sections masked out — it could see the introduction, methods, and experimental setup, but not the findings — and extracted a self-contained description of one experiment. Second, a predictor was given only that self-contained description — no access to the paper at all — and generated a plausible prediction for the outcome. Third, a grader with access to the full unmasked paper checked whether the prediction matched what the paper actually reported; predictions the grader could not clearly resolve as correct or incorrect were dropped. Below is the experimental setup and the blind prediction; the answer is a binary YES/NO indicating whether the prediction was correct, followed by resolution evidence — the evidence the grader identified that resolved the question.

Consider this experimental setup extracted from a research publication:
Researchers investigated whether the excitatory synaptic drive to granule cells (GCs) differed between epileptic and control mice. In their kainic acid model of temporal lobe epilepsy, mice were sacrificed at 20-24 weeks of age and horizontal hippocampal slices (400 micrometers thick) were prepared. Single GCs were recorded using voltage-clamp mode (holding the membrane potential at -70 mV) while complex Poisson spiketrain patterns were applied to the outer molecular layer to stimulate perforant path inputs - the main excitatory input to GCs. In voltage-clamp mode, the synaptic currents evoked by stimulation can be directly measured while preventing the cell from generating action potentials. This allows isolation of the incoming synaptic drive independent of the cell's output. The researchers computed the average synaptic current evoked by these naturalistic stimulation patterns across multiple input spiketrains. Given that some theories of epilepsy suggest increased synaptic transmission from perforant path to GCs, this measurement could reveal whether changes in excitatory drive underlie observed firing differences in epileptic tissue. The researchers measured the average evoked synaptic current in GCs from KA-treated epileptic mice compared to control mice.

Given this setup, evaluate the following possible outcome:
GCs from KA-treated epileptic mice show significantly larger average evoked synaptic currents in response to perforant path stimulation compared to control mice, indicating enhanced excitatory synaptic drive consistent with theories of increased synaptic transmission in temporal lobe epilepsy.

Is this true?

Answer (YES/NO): NO